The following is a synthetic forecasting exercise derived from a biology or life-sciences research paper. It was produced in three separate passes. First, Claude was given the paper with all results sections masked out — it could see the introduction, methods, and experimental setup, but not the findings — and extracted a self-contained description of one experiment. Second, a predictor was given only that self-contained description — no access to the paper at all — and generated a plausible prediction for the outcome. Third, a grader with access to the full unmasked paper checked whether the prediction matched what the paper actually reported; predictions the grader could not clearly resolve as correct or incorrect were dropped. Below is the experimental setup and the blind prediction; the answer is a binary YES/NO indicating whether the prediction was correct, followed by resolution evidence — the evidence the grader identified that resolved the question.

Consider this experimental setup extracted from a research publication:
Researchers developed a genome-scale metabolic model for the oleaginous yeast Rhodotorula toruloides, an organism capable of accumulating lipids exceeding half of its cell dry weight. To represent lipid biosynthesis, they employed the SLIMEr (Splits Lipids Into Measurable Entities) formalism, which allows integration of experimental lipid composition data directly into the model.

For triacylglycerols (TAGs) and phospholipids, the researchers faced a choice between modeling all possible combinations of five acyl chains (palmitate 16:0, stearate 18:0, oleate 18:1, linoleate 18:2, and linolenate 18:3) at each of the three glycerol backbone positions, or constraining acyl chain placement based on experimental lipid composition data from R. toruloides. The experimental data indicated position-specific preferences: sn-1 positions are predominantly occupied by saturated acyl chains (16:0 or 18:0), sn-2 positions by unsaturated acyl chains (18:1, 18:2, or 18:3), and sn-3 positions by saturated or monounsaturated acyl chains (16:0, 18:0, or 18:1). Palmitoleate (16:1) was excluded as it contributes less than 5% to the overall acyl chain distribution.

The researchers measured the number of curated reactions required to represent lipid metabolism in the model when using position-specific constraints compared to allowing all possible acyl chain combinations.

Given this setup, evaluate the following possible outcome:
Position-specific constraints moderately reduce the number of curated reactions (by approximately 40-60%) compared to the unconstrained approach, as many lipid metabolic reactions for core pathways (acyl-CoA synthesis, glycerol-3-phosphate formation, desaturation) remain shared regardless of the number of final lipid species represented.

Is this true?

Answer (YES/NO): NO